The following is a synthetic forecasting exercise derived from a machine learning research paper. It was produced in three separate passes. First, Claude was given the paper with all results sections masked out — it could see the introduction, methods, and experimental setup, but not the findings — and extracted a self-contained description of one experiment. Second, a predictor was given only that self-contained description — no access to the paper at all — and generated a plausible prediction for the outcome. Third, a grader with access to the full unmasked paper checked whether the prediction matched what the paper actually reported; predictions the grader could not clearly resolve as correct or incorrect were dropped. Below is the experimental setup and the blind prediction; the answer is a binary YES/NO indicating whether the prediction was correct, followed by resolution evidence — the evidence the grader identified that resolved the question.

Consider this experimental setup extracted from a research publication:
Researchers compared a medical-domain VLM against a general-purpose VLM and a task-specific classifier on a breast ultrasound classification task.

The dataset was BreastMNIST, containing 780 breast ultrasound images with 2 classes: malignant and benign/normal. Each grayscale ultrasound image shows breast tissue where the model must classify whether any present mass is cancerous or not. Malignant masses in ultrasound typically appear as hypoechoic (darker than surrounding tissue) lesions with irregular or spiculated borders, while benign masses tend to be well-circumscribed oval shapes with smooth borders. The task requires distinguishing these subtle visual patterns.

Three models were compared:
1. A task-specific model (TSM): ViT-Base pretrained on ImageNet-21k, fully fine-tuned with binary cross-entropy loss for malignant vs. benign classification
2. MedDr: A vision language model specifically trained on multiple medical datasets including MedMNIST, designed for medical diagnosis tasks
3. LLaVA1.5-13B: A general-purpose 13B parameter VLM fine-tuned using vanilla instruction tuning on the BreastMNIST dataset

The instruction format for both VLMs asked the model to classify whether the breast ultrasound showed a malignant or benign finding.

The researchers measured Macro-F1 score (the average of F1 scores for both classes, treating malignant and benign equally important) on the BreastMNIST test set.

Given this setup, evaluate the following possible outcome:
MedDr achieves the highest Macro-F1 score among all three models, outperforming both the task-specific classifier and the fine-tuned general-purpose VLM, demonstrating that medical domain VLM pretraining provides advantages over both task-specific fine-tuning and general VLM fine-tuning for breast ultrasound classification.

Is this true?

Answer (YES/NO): NO